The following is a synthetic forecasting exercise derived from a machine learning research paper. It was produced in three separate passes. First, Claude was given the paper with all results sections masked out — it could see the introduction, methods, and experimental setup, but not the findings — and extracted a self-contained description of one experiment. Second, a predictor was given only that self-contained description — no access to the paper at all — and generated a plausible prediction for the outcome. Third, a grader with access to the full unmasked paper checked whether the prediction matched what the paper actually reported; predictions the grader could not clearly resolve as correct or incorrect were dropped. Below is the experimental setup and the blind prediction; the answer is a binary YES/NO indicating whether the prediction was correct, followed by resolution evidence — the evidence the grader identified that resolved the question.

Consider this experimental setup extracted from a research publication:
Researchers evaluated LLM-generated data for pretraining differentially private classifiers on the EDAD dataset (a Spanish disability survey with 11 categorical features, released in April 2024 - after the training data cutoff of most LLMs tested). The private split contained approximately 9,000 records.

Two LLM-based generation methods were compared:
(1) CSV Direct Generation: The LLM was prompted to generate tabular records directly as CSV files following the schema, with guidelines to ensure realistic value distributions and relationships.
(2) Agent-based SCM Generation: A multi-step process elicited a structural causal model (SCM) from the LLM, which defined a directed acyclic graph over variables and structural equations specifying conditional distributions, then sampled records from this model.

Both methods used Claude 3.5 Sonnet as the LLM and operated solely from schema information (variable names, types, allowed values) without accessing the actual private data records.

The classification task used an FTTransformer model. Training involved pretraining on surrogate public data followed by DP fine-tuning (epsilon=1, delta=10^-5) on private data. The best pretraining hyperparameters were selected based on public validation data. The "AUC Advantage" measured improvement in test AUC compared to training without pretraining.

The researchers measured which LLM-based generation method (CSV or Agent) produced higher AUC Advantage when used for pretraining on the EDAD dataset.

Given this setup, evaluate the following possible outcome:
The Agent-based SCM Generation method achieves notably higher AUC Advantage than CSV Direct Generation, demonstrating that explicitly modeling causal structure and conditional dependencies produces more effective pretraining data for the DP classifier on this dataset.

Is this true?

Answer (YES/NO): NO